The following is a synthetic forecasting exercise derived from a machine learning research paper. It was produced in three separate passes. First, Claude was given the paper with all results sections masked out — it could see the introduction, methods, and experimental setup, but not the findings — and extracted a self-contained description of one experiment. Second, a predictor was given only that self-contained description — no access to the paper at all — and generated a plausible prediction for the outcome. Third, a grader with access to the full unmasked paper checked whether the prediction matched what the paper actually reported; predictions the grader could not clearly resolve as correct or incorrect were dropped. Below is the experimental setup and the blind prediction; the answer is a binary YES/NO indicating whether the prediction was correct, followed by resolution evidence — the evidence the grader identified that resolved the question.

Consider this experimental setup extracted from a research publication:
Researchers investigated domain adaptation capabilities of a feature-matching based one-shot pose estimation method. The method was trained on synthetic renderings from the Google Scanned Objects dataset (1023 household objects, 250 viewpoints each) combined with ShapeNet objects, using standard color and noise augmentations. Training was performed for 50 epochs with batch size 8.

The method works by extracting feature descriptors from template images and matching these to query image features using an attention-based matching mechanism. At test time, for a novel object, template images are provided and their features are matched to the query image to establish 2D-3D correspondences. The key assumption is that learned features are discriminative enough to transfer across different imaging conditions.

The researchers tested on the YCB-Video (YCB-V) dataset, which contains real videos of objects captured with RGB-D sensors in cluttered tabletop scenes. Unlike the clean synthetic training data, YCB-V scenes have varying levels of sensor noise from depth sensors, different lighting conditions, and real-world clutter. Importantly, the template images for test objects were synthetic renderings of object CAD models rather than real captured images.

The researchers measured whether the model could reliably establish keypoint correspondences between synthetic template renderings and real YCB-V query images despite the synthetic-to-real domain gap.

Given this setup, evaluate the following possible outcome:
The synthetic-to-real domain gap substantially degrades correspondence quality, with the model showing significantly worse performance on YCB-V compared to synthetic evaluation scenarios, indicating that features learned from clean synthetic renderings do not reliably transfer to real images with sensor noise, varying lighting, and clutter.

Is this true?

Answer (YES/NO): YES